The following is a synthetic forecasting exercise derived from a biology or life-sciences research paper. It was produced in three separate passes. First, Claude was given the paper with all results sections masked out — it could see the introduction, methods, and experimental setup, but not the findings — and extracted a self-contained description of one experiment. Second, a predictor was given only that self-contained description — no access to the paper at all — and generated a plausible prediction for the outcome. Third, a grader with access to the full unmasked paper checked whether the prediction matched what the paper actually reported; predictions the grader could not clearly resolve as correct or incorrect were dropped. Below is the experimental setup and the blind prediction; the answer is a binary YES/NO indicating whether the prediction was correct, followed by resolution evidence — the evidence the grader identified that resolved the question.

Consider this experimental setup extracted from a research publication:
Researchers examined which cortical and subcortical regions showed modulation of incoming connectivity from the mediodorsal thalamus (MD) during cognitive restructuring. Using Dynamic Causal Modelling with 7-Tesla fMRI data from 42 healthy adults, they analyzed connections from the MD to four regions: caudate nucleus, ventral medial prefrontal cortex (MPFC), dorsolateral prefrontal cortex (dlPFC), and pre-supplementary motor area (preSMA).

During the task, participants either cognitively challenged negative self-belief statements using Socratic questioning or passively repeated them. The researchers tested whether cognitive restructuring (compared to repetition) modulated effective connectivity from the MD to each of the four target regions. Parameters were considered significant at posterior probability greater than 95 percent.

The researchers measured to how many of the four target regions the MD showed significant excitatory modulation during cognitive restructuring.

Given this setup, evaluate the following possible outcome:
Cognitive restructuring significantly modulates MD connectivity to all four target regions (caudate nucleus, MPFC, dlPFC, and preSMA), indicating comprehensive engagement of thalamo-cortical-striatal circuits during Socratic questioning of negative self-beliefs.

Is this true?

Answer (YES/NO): YES